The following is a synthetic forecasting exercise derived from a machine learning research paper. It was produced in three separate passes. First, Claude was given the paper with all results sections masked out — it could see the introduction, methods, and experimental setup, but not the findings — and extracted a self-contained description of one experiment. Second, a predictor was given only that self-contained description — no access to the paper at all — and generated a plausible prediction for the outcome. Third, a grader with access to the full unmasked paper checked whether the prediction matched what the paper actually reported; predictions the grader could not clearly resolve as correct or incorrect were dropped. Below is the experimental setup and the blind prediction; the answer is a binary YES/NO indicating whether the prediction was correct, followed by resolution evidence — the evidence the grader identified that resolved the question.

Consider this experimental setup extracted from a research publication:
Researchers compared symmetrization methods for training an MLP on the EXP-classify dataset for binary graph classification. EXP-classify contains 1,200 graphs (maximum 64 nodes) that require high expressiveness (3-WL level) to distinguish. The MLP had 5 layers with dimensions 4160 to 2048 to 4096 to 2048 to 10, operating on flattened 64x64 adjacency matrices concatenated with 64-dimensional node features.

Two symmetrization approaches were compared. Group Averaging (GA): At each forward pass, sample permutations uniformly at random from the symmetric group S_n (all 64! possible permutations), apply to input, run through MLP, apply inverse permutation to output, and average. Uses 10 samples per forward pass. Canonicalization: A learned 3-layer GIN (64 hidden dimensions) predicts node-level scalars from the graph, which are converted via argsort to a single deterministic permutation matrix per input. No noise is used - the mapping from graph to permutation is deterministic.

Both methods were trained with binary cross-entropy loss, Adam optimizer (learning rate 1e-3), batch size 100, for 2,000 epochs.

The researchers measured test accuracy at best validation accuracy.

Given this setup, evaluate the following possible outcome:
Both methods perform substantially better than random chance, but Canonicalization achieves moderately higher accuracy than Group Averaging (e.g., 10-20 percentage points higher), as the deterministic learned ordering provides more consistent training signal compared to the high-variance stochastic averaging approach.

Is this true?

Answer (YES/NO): NO